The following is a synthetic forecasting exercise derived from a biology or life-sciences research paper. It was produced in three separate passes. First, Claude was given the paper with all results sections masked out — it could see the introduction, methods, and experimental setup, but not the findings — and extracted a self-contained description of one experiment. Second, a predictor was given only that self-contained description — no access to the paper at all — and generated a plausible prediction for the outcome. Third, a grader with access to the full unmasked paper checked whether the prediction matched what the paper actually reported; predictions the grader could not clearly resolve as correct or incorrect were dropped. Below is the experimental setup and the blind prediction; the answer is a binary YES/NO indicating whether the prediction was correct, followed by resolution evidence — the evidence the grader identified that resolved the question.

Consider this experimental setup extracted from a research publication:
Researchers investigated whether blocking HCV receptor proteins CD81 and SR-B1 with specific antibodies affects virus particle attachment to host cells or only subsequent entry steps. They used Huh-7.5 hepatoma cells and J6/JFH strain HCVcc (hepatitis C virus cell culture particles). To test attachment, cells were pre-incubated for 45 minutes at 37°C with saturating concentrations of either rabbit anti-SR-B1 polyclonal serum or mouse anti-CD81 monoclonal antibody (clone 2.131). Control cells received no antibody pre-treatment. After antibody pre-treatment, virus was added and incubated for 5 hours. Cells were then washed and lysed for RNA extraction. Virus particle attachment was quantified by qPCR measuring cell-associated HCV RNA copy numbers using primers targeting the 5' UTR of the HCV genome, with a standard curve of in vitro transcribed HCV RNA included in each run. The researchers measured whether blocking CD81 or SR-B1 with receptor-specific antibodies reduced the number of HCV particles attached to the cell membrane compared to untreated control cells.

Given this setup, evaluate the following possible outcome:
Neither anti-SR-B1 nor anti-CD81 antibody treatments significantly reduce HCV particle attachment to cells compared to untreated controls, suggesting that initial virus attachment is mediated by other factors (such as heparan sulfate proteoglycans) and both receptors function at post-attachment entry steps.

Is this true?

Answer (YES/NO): YES